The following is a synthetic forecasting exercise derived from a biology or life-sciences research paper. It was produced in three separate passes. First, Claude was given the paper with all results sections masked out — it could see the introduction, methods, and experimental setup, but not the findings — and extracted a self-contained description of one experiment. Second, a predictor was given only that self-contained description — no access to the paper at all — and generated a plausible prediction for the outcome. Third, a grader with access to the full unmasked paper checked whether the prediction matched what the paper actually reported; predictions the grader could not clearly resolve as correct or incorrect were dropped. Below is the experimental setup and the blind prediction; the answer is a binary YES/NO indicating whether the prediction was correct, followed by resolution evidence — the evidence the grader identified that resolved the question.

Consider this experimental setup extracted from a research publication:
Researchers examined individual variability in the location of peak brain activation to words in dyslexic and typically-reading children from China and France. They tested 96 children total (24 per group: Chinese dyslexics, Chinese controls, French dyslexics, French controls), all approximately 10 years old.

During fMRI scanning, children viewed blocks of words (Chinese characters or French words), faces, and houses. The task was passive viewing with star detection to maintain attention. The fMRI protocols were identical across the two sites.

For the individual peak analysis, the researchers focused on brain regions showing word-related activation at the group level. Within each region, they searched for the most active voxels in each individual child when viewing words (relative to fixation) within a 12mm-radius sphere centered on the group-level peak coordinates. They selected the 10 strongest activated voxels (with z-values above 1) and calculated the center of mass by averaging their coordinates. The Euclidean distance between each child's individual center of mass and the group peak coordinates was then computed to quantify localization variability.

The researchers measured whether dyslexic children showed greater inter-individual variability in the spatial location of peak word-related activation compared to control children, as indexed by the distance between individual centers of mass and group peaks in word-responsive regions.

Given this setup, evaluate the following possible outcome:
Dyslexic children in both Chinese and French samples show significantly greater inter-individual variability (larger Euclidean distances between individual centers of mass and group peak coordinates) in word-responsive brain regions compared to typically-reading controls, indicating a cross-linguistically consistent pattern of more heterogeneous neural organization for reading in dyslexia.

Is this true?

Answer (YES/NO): NO